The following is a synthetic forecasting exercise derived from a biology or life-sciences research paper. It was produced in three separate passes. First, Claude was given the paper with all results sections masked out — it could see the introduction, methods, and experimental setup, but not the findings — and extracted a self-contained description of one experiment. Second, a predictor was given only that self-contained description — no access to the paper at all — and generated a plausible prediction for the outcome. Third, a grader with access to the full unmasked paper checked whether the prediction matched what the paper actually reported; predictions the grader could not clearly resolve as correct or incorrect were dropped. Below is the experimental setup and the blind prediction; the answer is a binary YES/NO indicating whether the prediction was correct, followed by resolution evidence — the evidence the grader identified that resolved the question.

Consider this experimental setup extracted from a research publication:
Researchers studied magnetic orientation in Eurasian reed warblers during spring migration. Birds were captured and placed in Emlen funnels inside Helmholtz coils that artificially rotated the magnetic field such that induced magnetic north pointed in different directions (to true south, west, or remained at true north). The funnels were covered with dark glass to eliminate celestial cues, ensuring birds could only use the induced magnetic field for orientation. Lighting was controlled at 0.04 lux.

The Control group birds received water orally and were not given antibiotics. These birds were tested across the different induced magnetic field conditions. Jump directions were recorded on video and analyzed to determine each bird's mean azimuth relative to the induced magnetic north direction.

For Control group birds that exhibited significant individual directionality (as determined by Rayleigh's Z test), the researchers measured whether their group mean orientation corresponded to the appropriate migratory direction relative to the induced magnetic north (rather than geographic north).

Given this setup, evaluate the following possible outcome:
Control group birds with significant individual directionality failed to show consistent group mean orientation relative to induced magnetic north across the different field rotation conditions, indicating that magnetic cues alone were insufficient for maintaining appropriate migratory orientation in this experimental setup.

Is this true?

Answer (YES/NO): YES